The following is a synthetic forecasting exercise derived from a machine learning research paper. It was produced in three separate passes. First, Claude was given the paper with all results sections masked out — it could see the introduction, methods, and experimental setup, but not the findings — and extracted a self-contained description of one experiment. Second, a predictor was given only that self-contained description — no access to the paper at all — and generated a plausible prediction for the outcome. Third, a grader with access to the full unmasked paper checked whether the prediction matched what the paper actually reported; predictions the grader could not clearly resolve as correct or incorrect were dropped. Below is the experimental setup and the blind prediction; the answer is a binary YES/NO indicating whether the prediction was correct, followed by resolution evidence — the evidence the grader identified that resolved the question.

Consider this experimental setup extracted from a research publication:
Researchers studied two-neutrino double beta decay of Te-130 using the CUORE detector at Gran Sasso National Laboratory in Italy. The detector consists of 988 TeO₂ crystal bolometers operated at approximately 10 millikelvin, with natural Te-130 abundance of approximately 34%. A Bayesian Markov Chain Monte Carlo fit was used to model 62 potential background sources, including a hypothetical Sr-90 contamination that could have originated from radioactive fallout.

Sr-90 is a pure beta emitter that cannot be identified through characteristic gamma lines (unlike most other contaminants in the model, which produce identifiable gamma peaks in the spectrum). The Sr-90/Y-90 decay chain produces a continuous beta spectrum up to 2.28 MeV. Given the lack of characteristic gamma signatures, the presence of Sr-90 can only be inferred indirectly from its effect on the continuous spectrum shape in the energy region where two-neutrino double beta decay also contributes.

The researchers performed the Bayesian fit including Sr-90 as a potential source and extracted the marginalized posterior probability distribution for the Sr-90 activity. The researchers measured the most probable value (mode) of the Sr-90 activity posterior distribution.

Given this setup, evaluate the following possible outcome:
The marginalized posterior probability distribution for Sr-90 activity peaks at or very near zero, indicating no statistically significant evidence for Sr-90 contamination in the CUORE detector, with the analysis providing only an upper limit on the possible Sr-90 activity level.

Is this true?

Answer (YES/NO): YES